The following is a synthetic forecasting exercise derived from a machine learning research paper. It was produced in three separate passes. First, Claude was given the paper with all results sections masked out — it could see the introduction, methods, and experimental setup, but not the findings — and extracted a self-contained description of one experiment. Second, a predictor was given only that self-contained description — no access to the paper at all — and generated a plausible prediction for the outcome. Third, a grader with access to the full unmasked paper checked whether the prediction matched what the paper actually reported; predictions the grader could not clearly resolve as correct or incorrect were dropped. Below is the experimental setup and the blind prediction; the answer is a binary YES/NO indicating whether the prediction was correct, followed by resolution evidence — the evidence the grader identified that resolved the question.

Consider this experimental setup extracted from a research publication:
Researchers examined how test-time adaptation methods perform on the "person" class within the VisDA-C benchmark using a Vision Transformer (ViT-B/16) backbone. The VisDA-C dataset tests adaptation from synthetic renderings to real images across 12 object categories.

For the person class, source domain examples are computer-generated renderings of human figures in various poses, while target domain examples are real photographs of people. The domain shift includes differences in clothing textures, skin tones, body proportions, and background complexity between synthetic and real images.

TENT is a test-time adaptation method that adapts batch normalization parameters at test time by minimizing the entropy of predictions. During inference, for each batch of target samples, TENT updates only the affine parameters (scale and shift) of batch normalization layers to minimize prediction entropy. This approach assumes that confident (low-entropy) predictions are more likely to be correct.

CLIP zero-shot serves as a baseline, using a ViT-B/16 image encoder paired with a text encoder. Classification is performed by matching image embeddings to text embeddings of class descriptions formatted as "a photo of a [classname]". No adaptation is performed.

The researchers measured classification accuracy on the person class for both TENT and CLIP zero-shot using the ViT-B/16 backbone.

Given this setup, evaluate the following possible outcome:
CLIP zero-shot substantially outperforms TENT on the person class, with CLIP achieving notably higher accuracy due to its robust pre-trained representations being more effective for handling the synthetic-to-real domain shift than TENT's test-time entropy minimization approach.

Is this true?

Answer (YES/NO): YES